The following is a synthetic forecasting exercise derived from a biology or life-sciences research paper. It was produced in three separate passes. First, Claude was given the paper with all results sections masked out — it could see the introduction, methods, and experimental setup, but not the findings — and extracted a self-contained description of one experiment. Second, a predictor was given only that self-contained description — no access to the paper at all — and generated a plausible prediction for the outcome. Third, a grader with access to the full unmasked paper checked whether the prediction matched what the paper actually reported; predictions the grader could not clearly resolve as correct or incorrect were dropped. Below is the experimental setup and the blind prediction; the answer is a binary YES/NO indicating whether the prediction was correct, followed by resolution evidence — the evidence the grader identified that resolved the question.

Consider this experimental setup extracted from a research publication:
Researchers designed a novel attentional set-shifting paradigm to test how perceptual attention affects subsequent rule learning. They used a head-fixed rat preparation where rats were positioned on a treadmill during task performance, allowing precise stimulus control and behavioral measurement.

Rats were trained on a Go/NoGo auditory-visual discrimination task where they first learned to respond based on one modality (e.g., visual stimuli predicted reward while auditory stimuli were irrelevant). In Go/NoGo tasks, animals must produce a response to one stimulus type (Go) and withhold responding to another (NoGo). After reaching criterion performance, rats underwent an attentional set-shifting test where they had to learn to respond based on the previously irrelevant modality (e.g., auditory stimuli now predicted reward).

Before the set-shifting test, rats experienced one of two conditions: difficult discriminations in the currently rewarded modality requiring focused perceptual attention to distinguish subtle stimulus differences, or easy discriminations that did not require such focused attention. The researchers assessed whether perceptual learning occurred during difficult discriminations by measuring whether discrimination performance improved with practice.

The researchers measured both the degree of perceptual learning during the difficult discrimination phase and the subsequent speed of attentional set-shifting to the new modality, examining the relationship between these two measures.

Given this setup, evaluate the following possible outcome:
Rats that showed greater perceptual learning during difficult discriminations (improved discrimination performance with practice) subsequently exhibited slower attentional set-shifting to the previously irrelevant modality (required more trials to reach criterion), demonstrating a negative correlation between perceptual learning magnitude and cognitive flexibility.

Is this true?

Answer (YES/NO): NO